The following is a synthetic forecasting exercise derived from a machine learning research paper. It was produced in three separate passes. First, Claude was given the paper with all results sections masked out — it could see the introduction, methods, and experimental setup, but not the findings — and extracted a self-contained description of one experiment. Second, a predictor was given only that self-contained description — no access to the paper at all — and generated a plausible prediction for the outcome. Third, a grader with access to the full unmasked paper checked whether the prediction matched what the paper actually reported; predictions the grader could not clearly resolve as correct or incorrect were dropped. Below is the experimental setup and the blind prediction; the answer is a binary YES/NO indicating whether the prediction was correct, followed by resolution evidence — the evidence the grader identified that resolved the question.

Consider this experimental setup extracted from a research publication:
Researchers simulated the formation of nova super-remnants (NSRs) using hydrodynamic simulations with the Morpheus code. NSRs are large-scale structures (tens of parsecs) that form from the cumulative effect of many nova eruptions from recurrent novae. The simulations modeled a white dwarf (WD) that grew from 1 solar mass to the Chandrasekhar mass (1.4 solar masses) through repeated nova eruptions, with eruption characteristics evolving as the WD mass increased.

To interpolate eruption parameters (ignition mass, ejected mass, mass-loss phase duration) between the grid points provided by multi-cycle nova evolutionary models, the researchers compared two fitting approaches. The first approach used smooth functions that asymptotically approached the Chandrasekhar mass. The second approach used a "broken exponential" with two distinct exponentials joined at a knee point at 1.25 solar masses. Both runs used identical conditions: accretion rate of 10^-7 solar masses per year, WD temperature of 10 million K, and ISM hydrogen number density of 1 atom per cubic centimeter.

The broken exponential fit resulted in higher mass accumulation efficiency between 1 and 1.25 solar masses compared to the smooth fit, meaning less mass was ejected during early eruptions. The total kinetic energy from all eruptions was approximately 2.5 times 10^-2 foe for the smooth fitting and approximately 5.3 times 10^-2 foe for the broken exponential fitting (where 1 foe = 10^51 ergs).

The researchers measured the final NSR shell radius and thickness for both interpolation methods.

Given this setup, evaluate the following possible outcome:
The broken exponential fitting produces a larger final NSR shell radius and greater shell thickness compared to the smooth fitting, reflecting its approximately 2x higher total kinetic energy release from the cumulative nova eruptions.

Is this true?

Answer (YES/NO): NO